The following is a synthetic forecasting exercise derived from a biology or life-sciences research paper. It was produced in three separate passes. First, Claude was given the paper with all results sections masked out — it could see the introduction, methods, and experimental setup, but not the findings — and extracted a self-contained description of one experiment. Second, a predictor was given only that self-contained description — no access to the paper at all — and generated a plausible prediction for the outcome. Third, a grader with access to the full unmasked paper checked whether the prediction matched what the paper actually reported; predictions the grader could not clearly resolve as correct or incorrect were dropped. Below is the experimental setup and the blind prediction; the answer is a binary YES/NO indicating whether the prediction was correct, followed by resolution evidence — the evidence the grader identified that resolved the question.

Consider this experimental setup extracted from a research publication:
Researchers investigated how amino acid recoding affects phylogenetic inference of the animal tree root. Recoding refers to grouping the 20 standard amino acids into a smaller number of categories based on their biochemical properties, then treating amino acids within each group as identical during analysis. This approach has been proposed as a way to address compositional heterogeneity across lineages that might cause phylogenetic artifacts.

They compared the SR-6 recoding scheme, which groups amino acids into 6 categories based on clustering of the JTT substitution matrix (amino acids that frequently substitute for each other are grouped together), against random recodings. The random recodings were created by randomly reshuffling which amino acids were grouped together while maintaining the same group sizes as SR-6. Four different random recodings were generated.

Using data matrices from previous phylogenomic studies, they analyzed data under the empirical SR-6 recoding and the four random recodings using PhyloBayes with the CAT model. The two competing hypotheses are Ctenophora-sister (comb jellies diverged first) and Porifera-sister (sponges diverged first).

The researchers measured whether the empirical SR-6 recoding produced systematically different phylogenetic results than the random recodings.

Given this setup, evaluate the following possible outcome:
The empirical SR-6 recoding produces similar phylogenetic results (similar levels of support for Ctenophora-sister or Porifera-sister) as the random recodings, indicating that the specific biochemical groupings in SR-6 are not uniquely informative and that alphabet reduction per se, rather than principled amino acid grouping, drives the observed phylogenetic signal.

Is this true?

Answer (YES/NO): YES